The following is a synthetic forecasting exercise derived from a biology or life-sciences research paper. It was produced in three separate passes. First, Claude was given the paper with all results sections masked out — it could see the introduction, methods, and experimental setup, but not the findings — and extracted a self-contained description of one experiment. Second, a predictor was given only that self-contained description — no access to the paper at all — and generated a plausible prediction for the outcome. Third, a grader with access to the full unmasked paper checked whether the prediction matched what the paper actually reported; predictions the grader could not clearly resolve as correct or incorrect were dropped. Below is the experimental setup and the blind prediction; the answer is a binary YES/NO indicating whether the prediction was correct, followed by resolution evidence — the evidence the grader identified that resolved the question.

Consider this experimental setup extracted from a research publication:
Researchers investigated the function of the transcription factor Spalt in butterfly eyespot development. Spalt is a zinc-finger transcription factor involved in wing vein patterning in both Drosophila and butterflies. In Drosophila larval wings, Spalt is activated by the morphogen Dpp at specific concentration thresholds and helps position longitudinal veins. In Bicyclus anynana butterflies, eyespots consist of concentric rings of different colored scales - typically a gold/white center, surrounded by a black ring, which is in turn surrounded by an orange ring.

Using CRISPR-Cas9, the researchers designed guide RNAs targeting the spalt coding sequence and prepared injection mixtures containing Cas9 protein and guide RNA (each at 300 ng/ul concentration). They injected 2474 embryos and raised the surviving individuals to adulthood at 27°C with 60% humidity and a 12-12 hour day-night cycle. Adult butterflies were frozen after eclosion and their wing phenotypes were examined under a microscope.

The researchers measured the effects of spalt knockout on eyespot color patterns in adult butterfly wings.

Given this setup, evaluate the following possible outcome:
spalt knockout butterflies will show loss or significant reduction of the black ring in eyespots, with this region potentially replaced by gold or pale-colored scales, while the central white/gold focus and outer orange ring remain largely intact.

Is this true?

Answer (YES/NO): NO